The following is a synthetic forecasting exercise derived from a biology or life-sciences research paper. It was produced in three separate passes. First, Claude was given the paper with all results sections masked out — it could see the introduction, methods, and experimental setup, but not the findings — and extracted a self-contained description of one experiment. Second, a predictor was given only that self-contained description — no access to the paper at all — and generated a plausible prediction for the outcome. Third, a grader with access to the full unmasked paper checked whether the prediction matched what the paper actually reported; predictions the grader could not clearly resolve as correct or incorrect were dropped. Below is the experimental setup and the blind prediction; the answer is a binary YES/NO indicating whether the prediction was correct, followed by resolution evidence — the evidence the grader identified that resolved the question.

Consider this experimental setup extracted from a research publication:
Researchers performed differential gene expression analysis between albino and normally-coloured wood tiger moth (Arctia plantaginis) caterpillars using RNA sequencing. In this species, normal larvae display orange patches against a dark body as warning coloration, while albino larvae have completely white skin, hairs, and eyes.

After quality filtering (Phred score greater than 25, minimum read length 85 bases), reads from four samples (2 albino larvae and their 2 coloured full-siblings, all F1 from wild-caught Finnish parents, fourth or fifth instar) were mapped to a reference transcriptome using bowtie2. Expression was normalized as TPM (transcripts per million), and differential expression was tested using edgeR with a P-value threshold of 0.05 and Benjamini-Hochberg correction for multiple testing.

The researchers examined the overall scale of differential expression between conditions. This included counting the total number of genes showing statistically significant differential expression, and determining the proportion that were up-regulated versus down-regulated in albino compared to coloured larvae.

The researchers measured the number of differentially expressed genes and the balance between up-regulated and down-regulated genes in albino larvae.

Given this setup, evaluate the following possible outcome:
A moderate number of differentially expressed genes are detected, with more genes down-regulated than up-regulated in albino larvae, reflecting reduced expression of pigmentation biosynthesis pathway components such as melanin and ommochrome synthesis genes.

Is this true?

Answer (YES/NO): NO